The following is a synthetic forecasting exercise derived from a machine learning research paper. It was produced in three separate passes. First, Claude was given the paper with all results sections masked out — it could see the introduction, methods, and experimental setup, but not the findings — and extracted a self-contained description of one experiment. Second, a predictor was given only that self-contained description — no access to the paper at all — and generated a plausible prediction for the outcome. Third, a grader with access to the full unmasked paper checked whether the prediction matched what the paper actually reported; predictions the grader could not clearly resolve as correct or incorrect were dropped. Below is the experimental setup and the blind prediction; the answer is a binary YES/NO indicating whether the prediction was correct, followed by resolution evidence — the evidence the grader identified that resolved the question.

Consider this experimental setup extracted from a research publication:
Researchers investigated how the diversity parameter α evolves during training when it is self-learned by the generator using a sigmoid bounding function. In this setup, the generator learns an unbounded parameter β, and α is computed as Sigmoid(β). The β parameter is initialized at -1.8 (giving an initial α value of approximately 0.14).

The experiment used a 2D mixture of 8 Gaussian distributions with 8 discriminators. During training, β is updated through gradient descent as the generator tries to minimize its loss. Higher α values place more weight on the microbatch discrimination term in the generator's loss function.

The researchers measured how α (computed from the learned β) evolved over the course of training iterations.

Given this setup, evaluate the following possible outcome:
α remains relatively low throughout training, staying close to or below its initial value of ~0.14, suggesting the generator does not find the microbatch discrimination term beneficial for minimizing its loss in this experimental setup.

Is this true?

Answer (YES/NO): NO